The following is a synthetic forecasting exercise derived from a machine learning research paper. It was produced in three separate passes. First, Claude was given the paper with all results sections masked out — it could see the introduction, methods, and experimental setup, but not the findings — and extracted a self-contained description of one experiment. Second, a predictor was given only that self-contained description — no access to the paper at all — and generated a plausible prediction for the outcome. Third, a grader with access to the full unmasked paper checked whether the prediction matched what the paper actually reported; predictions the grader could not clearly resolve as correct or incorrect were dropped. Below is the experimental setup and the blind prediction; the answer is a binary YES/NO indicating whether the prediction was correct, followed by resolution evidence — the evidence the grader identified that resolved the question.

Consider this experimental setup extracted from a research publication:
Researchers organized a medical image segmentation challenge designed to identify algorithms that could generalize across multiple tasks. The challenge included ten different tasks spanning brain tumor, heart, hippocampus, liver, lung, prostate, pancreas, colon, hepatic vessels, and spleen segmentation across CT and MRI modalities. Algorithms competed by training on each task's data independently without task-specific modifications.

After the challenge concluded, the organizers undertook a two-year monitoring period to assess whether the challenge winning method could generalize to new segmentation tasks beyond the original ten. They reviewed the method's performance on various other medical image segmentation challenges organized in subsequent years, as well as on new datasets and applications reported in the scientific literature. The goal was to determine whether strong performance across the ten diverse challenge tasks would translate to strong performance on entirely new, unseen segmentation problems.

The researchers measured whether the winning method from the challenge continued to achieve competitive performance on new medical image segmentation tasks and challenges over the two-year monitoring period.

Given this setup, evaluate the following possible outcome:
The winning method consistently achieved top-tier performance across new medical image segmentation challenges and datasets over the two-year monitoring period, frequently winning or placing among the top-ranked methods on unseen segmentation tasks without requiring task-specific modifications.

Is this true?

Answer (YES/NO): YES